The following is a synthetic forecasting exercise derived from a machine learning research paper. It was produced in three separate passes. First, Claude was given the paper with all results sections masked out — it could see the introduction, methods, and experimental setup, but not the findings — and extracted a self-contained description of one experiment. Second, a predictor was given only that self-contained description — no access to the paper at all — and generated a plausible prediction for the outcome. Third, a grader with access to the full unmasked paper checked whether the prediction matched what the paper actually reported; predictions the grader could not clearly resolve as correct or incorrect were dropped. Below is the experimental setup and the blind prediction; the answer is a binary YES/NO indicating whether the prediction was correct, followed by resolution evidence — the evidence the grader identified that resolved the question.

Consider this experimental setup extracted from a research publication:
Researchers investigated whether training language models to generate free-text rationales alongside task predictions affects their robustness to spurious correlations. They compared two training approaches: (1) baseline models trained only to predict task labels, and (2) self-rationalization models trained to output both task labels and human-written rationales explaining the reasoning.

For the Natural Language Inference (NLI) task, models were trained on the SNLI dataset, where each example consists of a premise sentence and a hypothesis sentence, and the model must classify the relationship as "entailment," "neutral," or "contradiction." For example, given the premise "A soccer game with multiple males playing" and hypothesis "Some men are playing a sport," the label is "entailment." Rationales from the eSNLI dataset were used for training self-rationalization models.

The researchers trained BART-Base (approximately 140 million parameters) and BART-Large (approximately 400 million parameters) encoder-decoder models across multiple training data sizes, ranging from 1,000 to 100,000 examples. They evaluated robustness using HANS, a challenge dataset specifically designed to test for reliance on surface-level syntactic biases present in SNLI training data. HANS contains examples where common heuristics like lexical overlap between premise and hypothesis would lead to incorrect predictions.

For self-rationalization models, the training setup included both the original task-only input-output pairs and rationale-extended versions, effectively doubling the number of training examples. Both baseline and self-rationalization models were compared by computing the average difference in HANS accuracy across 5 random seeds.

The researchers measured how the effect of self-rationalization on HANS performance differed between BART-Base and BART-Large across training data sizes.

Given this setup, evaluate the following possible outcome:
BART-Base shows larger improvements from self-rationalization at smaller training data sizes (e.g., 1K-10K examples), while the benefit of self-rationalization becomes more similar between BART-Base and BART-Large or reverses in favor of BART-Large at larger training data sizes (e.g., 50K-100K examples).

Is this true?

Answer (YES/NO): NO